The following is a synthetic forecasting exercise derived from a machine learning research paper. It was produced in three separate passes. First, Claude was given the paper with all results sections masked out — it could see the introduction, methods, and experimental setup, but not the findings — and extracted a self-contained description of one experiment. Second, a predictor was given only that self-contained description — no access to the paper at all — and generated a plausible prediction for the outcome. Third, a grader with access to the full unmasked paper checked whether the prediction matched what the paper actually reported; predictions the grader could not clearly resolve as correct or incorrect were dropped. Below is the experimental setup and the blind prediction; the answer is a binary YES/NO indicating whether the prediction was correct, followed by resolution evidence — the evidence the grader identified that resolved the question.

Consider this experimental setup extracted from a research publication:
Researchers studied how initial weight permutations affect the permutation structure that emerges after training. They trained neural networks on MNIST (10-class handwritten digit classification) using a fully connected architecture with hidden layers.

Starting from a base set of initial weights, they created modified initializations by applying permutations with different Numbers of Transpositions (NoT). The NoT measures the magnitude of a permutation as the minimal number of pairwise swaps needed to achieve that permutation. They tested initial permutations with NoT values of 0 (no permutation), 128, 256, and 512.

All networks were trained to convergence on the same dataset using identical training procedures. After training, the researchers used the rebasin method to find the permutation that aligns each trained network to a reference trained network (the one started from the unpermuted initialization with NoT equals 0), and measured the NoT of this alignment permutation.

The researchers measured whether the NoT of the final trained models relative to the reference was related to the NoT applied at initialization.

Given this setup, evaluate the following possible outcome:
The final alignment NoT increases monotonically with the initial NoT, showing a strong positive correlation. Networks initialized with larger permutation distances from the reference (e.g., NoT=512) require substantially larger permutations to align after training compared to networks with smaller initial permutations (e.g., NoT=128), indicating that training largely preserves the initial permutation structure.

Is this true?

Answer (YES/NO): YES